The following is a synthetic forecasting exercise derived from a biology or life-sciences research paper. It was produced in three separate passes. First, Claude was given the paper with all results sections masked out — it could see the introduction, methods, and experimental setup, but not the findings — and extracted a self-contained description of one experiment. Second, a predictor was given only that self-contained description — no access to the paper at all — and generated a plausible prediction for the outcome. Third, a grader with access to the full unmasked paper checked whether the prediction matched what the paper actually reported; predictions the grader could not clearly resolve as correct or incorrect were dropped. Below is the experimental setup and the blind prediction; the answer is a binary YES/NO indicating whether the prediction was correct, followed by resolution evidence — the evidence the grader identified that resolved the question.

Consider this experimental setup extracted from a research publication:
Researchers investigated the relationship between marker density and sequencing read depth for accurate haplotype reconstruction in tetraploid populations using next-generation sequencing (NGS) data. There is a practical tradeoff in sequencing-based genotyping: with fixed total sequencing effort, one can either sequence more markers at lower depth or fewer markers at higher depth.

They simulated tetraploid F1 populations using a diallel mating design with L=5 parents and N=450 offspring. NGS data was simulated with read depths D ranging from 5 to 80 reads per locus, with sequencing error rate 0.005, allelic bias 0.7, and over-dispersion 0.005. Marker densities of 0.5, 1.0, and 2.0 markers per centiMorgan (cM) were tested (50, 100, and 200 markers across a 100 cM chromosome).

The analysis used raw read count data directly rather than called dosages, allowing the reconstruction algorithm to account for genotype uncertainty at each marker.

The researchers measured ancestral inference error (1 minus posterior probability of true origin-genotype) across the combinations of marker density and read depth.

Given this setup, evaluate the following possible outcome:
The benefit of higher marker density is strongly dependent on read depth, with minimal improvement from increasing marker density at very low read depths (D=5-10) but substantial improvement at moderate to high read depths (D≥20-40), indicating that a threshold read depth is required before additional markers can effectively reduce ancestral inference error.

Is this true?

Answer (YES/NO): NO